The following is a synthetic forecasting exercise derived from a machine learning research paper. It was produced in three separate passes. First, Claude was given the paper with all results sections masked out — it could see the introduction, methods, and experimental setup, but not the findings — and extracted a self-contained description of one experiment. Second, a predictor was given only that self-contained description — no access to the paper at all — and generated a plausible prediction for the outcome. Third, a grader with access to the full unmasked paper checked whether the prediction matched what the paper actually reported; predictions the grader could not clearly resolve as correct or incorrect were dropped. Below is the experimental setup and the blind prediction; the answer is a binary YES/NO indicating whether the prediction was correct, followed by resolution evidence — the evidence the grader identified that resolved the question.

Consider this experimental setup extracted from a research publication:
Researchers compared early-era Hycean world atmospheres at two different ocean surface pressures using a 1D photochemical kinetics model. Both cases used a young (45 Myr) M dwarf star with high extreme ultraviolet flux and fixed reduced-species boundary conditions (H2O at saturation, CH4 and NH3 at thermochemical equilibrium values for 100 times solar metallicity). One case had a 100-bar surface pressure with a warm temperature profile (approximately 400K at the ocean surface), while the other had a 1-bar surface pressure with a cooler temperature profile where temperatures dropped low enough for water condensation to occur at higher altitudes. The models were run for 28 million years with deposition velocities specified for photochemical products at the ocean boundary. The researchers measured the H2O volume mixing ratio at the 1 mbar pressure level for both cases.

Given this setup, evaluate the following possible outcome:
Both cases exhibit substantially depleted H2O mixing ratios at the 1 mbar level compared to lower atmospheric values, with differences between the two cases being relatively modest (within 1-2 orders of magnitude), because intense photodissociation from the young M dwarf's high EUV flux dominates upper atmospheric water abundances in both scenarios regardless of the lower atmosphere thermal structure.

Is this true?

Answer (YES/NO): NO